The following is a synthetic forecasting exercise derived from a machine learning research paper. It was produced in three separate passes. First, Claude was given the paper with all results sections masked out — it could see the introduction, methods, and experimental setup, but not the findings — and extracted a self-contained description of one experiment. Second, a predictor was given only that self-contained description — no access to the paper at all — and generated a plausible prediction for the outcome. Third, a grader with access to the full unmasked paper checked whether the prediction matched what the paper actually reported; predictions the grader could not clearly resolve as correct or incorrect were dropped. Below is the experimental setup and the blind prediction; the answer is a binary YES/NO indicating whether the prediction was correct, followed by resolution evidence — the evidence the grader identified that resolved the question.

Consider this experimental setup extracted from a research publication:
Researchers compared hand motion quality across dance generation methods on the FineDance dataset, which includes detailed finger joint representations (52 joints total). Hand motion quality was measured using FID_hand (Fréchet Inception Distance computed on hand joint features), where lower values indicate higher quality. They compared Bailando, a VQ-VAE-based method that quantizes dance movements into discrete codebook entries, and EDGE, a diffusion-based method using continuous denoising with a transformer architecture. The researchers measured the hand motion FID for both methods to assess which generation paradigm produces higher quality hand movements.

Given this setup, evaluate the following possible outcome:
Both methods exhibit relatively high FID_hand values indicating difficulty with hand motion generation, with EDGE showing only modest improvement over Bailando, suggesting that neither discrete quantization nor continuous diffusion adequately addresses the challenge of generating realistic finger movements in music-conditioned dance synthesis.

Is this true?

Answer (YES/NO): NO